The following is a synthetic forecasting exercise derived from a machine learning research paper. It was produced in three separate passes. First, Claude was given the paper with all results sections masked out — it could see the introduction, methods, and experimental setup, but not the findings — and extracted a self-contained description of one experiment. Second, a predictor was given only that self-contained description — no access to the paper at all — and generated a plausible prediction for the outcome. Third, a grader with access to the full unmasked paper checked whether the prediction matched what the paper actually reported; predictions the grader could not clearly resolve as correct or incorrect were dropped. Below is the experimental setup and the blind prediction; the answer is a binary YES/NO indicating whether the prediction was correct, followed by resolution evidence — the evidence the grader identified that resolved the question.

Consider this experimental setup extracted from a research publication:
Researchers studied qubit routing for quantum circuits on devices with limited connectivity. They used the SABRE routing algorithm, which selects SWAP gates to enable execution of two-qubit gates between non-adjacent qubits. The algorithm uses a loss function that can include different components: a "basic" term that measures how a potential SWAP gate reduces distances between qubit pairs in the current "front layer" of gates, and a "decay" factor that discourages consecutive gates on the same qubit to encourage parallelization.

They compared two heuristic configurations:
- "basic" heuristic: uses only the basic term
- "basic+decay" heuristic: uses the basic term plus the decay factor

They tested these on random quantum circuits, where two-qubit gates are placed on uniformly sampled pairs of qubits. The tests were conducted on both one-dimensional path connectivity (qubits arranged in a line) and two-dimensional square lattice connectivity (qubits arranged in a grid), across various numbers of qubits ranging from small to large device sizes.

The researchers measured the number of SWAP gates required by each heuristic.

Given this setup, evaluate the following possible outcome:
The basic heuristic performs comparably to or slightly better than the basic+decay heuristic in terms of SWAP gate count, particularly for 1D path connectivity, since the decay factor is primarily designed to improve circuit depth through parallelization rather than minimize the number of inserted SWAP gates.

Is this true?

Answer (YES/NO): YES